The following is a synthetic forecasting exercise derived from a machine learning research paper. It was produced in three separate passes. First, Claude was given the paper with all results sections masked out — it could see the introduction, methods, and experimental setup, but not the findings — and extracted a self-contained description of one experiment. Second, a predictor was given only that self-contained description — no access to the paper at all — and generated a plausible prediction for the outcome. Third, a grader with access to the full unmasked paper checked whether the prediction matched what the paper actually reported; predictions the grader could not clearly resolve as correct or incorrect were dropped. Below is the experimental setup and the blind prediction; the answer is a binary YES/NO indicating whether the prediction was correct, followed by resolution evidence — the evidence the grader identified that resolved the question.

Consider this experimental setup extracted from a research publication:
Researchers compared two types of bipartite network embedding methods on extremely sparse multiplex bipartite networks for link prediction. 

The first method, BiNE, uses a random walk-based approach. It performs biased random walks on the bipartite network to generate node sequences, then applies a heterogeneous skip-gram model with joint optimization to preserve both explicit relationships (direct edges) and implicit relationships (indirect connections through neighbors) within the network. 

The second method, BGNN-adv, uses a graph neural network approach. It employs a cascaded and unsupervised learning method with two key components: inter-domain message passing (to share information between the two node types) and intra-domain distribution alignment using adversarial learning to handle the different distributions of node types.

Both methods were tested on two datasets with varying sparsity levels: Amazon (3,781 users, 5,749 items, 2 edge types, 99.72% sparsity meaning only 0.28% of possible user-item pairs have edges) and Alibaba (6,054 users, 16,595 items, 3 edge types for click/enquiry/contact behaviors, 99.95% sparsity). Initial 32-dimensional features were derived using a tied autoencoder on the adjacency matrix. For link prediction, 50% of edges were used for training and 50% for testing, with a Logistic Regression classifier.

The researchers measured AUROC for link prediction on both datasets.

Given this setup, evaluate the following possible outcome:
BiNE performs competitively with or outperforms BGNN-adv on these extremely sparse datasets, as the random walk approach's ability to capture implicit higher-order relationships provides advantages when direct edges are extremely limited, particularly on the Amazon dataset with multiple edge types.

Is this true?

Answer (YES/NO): NO